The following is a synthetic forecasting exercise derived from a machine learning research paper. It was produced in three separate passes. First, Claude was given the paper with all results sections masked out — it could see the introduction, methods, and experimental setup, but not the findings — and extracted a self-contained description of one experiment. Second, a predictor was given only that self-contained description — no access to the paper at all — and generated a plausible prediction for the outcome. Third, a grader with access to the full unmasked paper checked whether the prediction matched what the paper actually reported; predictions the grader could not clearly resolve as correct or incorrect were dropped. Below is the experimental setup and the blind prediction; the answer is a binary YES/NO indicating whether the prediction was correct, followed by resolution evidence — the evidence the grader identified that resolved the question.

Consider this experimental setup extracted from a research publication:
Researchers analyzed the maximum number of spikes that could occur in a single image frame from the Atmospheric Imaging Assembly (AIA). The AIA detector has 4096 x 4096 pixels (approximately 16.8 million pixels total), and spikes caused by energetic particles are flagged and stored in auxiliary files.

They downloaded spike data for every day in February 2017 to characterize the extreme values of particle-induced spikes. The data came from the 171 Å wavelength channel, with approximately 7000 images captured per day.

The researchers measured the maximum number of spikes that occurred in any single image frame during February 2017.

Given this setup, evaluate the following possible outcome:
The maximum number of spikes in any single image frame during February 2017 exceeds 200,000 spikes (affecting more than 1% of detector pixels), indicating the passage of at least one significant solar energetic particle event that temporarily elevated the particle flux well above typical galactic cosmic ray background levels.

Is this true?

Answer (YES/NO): YES